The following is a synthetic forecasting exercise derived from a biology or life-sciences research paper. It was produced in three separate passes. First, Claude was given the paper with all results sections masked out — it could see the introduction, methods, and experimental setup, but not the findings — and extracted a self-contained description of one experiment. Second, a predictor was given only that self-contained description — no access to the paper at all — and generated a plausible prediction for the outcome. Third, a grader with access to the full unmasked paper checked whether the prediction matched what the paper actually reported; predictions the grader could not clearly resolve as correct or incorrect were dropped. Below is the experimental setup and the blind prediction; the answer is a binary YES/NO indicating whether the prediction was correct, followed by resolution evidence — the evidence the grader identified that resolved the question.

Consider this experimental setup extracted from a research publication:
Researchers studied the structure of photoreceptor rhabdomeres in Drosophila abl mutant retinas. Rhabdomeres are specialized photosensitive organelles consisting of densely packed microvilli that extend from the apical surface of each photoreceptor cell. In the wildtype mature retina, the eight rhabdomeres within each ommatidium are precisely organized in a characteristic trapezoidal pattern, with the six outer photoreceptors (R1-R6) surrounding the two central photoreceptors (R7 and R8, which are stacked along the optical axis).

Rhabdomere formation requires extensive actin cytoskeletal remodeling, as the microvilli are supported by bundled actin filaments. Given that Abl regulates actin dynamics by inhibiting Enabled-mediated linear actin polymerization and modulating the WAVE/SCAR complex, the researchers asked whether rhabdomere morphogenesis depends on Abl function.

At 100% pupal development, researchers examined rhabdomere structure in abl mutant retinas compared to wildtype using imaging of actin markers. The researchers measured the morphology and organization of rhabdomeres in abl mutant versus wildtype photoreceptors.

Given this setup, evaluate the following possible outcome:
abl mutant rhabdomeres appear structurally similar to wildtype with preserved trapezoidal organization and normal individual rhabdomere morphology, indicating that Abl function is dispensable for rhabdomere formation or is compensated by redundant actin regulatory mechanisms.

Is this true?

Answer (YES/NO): NO